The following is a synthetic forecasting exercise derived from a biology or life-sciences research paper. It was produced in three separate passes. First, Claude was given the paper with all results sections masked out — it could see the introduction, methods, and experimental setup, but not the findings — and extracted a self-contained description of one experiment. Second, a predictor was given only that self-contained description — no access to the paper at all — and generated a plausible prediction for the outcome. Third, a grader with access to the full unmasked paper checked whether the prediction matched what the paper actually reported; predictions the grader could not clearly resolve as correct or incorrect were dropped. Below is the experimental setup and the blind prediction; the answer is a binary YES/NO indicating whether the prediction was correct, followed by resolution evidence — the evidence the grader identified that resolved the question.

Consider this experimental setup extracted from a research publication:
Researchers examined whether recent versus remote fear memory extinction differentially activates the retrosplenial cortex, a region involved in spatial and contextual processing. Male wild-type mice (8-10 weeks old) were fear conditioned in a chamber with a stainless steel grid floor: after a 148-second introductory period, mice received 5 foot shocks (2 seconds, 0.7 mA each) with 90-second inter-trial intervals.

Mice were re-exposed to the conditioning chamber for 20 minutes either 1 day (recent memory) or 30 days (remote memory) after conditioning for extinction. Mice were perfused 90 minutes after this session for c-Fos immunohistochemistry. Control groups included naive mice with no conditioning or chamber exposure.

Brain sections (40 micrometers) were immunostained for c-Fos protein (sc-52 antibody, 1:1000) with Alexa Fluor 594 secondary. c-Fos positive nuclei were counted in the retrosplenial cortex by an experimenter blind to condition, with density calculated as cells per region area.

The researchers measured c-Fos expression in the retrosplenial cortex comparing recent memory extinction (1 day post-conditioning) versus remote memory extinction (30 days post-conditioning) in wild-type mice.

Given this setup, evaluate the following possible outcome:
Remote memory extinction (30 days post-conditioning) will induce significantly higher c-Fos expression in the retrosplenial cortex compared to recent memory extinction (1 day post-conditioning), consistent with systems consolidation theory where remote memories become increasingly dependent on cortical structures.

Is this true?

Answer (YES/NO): NO